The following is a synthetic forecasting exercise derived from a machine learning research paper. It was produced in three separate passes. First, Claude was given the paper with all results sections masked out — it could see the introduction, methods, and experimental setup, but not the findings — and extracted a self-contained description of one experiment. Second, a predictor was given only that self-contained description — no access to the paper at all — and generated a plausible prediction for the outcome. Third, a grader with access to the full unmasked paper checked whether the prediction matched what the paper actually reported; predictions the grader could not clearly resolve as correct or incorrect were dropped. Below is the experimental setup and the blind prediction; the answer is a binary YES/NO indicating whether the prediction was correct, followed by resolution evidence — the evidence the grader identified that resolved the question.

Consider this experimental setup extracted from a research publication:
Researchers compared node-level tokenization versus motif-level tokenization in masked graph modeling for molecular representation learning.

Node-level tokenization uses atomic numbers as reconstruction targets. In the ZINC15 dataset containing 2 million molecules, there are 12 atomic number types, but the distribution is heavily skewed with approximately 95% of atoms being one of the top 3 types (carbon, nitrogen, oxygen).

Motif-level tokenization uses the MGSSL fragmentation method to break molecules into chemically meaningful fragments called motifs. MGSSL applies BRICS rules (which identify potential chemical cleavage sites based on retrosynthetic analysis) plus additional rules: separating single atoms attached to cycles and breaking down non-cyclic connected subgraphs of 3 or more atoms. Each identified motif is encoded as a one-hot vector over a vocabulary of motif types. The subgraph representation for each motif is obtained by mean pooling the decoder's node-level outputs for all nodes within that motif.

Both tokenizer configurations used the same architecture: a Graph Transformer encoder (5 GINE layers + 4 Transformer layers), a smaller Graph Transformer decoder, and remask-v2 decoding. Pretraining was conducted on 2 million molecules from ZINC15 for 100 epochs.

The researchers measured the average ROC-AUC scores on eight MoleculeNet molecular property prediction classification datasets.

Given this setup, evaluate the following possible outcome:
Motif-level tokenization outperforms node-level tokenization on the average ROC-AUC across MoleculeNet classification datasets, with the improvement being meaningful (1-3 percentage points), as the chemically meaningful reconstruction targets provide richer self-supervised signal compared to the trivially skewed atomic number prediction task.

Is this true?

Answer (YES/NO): NO